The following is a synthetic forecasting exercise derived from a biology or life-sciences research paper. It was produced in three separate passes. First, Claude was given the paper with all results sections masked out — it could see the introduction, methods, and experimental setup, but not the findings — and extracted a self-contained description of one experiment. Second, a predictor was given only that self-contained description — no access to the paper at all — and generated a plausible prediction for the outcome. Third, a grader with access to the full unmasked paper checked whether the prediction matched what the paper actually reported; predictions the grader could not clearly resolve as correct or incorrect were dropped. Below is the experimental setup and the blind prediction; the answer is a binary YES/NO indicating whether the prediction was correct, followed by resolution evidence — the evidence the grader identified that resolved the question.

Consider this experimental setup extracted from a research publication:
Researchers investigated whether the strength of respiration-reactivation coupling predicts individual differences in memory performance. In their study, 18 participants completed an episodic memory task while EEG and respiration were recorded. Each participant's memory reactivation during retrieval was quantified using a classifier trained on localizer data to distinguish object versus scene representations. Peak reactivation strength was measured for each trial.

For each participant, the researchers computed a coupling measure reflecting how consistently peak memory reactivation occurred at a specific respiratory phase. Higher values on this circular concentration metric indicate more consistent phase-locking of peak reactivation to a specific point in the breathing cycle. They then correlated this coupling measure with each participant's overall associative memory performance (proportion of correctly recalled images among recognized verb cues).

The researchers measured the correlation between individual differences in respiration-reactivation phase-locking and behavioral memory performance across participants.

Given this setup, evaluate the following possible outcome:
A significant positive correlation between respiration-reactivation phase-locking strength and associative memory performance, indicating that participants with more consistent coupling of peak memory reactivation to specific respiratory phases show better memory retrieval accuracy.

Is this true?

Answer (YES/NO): YES